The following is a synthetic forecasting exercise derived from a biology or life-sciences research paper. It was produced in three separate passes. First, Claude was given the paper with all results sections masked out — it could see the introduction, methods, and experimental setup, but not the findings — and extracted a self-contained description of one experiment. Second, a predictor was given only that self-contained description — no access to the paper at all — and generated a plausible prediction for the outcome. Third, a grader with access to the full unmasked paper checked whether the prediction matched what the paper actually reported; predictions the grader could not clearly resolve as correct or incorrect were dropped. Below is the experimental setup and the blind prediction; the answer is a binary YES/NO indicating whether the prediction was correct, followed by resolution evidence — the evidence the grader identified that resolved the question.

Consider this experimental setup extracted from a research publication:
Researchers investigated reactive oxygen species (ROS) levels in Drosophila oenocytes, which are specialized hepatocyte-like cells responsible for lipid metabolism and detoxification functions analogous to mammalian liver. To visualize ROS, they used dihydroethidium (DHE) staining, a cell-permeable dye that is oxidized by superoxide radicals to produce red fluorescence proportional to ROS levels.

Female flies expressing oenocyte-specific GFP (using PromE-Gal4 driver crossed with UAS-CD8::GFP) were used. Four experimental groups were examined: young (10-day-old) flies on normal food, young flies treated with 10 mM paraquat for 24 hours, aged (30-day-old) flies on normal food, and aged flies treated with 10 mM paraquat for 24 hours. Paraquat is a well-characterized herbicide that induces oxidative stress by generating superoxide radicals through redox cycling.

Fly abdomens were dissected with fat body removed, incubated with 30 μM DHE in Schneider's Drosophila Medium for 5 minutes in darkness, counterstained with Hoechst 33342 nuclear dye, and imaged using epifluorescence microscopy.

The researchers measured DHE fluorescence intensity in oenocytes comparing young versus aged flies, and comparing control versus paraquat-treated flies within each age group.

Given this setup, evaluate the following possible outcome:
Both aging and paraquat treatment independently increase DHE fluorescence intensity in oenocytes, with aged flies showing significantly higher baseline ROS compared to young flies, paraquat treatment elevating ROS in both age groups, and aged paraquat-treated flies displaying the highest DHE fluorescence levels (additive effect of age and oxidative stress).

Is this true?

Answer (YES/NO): NO